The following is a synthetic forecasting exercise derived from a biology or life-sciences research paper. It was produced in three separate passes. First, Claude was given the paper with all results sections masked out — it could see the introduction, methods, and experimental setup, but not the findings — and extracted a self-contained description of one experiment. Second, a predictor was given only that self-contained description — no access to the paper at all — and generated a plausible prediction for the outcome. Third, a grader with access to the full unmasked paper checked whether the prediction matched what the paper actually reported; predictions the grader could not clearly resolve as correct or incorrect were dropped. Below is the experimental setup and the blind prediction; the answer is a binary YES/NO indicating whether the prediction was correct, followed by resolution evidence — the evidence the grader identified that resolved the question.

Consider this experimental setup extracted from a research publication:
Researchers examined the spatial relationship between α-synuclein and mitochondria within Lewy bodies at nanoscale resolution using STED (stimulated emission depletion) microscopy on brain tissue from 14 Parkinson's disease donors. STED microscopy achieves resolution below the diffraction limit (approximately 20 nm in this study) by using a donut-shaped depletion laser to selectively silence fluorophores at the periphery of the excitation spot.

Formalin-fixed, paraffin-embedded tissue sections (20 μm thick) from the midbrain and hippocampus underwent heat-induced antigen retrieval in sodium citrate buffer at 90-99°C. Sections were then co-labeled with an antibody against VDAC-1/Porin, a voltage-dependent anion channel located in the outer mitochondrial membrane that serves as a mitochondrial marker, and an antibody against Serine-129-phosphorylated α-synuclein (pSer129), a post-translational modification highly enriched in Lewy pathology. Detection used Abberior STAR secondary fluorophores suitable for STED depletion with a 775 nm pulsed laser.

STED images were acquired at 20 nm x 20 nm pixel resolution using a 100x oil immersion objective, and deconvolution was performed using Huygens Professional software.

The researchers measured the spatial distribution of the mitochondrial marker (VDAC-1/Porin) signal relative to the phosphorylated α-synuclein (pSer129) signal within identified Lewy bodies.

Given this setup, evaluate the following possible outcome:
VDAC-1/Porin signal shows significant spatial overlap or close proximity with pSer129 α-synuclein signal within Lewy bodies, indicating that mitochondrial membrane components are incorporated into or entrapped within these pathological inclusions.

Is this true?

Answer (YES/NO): YES